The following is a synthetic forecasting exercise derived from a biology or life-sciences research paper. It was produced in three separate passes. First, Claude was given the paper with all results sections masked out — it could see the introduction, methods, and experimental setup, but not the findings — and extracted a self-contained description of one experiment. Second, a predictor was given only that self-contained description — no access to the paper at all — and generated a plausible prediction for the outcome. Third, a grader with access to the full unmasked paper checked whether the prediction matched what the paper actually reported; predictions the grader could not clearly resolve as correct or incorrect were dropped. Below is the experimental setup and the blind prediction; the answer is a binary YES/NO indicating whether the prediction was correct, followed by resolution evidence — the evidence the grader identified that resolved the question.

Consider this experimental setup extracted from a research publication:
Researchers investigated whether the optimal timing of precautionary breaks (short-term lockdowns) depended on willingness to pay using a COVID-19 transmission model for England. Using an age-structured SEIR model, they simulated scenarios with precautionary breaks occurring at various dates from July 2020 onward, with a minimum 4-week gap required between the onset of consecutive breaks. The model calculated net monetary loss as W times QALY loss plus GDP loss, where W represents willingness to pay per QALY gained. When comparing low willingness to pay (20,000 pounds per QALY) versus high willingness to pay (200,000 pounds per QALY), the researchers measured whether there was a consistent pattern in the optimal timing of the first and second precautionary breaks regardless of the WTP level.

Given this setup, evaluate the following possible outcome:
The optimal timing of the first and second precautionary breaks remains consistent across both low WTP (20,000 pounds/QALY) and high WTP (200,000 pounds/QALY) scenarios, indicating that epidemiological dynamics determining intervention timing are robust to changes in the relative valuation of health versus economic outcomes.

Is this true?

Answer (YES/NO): NO